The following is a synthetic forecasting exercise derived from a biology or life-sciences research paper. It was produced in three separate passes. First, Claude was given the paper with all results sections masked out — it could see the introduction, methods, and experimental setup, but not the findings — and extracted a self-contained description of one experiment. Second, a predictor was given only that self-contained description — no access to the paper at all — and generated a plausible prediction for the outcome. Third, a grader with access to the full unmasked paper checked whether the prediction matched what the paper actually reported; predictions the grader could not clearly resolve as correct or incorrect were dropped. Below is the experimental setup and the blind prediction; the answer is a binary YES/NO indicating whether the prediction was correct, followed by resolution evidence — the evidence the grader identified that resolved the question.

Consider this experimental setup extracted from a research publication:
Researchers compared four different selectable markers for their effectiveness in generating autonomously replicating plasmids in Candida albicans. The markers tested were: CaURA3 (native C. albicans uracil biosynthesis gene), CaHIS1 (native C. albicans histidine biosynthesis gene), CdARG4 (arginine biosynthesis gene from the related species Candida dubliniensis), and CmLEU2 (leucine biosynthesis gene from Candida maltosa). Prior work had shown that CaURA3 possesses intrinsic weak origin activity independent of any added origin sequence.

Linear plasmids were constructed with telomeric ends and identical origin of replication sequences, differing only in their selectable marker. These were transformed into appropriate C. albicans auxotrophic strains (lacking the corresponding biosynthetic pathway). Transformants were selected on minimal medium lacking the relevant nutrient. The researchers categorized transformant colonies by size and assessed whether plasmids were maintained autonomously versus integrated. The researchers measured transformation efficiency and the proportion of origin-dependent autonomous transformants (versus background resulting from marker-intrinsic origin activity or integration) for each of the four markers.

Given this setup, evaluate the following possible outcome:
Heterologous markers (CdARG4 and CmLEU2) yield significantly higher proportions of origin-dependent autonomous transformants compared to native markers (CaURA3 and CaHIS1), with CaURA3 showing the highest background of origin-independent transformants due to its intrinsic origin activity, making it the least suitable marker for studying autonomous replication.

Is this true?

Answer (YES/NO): NO